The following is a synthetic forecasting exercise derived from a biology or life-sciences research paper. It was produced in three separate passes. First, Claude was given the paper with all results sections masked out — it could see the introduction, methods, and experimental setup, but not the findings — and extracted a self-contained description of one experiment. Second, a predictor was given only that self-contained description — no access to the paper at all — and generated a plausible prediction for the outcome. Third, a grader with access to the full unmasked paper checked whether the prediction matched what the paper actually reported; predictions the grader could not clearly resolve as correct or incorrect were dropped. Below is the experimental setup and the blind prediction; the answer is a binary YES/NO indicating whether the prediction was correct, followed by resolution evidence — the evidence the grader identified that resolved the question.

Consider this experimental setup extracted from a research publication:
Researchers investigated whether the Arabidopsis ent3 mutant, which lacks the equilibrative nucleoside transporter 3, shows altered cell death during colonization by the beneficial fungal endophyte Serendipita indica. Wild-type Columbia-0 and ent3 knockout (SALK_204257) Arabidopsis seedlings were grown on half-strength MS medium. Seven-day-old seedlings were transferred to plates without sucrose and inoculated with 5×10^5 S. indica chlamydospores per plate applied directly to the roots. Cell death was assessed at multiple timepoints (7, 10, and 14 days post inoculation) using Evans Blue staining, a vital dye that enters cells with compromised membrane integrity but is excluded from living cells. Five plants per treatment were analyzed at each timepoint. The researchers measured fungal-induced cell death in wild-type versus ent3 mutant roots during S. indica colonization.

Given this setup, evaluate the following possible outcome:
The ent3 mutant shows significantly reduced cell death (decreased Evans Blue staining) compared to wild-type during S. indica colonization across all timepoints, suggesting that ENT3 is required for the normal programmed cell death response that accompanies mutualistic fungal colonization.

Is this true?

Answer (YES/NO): YES